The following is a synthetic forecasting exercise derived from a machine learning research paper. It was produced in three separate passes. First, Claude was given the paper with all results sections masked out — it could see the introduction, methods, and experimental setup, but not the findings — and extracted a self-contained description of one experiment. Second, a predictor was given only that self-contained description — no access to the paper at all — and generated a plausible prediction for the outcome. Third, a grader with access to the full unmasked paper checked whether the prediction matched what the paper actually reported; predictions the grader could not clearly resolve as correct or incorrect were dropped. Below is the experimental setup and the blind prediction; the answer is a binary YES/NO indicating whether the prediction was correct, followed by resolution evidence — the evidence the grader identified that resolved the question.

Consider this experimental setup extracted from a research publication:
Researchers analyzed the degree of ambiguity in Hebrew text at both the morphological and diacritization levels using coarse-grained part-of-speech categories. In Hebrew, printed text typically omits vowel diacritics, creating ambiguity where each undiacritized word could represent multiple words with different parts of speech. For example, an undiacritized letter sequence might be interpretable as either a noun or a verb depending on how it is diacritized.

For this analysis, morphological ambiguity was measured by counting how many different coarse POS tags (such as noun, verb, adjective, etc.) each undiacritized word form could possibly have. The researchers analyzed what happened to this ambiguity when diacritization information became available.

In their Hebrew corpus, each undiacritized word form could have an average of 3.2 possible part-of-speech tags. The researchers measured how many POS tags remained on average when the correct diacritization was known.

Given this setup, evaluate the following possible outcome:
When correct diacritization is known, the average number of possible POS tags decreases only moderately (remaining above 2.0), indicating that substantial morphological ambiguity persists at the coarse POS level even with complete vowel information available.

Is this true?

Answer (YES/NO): NO